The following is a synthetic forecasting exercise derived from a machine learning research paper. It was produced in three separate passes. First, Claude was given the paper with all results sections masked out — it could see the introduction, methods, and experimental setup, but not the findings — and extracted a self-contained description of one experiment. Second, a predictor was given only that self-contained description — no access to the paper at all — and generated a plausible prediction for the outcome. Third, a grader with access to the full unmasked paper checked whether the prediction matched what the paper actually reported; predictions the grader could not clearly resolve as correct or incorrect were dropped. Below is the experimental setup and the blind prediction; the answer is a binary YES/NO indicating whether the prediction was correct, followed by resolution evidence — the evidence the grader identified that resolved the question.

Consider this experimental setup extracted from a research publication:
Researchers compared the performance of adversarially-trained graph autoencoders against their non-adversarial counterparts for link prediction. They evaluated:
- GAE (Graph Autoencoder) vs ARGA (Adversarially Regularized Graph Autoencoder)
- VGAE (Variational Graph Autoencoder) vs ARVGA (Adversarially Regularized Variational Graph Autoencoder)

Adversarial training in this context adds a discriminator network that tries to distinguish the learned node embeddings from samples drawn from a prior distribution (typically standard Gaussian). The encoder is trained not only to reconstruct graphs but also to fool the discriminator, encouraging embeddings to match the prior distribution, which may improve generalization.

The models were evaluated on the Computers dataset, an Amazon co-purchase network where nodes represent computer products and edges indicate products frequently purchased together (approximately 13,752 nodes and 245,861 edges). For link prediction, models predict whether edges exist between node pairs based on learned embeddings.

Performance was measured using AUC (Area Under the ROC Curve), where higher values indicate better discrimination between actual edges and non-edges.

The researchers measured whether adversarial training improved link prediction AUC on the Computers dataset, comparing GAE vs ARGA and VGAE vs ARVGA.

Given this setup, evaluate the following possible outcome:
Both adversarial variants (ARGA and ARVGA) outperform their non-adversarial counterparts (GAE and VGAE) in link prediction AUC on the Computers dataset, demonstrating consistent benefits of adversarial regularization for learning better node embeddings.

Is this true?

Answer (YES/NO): NO